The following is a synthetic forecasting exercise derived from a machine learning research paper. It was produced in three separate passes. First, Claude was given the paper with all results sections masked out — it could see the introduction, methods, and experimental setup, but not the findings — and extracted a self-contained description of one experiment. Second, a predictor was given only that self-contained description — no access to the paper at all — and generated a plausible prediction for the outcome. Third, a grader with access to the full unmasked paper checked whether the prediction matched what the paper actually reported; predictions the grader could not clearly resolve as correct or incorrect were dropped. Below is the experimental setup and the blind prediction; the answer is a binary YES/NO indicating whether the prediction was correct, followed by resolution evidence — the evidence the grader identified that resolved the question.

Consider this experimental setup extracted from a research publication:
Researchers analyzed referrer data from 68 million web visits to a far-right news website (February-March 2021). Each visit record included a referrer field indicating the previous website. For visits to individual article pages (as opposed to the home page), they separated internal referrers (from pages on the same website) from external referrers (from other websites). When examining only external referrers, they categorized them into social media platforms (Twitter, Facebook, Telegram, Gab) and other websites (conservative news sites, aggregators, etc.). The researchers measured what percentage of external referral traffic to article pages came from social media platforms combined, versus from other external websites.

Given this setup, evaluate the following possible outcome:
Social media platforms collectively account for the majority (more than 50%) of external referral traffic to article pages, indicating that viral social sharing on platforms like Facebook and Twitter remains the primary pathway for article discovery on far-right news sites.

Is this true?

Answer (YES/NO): NO